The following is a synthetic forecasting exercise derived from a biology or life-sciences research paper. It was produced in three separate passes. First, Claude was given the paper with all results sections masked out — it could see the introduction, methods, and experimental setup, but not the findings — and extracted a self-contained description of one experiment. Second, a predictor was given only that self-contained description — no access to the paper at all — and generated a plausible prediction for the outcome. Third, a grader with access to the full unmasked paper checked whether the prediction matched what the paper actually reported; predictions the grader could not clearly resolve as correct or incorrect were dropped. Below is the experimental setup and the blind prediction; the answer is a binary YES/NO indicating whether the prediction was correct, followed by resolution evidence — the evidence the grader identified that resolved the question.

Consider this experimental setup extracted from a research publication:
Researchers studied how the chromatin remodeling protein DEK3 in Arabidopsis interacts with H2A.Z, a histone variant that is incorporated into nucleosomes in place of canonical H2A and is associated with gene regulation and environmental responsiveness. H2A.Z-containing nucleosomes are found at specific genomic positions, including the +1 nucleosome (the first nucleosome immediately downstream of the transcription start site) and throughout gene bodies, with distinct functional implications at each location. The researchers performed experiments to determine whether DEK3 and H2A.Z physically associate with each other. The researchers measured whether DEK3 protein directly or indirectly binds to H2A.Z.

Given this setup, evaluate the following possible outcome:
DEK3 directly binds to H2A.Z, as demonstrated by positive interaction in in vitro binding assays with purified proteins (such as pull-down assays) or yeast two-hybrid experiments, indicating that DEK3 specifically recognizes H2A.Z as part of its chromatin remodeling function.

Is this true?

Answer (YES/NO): NO